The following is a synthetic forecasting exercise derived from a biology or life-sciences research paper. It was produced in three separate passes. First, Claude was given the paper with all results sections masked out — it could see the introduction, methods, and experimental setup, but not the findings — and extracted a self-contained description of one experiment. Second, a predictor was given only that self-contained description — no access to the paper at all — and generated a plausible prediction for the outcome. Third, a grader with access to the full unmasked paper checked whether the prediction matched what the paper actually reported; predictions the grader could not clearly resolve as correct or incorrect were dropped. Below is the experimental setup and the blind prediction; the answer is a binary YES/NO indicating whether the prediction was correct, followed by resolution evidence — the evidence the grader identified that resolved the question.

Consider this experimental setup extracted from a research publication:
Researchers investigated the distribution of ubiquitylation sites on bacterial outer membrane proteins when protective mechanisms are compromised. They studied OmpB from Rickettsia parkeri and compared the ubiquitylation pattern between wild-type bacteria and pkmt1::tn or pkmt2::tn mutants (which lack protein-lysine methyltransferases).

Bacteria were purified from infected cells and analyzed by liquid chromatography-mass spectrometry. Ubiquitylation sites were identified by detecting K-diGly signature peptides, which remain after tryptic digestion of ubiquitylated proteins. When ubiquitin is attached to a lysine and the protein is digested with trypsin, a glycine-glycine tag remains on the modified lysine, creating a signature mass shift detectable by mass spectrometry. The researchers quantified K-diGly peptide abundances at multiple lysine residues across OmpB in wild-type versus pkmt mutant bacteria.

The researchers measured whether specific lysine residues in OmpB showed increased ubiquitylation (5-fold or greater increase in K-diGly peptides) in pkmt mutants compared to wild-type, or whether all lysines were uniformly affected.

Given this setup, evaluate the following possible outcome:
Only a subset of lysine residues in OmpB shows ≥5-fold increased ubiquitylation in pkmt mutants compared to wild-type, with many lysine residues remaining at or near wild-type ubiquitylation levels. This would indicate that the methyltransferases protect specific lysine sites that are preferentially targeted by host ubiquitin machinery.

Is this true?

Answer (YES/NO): YES